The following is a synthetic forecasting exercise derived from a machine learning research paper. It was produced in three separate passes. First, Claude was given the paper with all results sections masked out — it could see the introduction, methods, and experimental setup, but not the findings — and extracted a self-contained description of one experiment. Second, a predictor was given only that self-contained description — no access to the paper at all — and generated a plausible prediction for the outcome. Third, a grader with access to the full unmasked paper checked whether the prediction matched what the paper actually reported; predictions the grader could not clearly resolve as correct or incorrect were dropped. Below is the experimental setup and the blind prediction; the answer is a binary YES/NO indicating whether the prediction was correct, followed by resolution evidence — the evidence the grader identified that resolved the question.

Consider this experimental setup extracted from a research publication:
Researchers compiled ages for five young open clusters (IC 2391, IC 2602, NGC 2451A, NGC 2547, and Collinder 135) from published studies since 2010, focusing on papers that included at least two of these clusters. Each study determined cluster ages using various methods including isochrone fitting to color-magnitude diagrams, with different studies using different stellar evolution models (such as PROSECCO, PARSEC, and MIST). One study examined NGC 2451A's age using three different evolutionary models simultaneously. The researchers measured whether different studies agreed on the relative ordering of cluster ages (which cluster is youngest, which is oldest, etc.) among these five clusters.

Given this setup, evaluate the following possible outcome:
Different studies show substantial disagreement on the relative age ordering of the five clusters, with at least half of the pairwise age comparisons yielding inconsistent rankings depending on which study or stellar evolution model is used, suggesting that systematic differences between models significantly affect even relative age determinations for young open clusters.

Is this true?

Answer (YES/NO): YES